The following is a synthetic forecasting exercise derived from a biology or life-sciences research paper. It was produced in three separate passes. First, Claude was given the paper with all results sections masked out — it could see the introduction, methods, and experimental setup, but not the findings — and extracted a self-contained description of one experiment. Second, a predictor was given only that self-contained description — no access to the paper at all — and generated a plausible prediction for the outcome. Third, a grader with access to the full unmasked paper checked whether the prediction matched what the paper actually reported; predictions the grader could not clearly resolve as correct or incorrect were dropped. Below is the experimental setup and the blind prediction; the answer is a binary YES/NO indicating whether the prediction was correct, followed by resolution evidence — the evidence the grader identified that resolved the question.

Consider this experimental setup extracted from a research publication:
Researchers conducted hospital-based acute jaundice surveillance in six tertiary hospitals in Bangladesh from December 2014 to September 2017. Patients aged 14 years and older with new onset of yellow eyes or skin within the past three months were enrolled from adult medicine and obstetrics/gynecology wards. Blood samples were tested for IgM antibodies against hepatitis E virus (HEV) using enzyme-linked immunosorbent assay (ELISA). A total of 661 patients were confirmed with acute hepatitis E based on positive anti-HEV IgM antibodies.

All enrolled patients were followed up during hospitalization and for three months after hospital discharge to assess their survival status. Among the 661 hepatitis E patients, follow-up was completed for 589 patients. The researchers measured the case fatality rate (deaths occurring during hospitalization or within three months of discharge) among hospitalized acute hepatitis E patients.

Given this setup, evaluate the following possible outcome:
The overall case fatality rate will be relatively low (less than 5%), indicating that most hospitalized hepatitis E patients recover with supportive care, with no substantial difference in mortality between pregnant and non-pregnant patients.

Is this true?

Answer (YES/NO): NO